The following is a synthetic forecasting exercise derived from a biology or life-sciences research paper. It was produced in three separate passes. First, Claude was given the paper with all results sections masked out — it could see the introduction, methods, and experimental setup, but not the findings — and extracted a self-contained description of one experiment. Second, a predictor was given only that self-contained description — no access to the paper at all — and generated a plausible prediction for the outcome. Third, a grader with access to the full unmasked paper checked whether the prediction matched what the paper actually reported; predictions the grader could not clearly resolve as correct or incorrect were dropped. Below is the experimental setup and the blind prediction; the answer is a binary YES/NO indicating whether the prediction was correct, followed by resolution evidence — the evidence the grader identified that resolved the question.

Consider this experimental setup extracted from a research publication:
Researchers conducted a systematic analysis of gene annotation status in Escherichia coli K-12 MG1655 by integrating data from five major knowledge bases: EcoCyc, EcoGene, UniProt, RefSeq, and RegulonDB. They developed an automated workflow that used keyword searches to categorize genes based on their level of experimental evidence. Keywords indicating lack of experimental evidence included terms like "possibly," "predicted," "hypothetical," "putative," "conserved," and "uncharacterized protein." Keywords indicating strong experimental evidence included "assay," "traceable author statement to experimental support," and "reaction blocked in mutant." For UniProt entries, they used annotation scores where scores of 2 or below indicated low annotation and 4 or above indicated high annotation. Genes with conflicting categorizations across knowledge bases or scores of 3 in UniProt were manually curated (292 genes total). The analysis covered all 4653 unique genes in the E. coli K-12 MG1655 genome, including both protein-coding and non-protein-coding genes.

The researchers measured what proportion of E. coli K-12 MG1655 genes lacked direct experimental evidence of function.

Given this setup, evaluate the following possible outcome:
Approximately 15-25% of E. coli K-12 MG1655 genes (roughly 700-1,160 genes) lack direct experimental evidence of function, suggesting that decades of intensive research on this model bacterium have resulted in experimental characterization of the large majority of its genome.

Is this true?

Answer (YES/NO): NO